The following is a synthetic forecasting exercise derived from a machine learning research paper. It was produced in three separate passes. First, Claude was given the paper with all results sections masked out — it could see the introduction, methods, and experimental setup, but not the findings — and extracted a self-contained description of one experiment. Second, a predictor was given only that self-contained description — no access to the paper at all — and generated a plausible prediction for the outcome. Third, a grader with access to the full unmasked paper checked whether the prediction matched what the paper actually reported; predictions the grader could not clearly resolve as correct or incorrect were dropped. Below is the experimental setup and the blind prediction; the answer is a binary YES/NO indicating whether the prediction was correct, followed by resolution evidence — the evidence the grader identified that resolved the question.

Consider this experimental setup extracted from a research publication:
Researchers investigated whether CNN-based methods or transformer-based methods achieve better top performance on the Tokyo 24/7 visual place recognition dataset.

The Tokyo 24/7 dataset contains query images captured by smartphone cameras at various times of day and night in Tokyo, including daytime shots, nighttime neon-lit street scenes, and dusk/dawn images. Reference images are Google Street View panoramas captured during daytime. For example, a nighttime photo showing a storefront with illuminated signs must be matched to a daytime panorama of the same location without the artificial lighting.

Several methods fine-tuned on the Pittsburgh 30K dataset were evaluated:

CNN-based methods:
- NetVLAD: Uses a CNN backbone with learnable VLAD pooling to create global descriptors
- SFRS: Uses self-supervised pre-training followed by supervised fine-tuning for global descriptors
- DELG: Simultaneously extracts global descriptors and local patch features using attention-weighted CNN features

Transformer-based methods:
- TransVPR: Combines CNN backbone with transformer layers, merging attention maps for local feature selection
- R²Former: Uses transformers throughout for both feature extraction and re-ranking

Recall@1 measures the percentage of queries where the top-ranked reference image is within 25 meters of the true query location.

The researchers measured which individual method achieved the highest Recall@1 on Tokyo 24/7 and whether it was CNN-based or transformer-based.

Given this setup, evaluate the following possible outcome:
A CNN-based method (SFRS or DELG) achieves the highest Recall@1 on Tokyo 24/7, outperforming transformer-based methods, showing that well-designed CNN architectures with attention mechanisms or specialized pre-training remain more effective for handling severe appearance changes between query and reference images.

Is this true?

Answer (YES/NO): NO